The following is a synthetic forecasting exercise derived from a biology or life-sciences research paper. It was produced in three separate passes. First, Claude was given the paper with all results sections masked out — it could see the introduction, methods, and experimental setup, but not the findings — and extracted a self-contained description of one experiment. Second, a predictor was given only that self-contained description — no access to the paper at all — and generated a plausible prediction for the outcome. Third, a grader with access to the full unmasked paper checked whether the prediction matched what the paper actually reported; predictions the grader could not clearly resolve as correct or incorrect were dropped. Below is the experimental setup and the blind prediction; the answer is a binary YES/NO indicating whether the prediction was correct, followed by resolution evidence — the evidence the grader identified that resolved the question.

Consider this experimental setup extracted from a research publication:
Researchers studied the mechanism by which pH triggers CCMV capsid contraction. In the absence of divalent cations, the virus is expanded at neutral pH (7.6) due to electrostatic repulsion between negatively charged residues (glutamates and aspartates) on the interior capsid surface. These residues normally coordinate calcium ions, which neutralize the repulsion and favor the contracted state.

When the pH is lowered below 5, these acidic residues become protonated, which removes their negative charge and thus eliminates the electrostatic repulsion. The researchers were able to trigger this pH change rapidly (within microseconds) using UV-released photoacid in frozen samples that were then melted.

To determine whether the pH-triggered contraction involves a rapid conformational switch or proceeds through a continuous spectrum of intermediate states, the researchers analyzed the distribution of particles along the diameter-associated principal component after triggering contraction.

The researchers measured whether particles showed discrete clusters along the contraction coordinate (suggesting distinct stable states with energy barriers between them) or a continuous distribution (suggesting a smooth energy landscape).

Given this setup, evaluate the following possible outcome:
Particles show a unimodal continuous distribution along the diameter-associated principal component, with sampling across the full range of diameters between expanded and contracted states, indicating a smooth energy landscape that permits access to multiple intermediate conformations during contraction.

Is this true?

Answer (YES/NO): NO